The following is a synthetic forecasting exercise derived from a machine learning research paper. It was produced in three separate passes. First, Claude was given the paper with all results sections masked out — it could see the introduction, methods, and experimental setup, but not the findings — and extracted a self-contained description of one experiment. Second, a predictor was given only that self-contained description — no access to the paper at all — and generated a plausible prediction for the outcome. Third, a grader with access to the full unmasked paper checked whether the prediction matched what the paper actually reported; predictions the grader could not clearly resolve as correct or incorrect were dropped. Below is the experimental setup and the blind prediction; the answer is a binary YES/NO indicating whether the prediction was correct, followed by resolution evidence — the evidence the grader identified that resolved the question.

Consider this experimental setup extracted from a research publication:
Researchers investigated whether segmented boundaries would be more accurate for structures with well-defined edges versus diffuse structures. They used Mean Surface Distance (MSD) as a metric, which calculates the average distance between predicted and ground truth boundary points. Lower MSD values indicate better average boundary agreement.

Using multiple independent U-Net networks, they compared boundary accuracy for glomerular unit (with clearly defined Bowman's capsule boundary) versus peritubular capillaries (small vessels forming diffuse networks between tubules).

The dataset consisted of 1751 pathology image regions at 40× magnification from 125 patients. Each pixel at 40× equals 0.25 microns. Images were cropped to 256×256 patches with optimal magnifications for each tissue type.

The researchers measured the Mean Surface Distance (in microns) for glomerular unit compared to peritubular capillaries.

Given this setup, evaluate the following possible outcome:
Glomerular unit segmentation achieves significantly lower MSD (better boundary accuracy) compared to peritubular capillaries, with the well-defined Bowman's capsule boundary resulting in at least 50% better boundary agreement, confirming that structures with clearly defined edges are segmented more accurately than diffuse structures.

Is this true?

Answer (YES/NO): NO